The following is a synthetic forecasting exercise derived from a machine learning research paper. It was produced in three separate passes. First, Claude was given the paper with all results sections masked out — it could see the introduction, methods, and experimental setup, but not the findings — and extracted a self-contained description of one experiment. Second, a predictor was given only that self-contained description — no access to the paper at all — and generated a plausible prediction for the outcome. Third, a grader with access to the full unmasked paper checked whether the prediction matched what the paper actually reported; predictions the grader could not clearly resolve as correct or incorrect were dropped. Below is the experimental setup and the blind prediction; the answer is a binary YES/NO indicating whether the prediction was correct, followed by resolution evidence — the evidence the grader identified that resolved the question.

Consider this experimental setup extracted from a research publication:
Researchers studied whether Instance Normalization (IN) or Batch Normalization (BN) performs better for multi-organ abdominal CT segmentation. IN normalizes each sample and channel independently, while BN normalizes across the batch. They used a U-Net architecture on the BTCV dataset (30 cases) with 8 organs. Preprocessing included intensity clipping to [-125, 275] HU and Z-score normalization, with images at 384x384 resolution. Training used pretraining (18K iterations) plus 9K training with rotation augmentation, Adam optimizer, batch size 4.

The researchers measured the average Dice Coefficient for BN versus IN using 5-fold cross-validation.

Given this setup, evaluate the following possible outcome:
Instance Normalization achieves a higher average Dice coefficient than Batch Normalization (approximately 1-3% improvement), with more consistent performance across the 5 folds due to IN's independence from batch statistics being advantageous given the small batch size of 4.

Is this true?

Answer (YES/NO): NO